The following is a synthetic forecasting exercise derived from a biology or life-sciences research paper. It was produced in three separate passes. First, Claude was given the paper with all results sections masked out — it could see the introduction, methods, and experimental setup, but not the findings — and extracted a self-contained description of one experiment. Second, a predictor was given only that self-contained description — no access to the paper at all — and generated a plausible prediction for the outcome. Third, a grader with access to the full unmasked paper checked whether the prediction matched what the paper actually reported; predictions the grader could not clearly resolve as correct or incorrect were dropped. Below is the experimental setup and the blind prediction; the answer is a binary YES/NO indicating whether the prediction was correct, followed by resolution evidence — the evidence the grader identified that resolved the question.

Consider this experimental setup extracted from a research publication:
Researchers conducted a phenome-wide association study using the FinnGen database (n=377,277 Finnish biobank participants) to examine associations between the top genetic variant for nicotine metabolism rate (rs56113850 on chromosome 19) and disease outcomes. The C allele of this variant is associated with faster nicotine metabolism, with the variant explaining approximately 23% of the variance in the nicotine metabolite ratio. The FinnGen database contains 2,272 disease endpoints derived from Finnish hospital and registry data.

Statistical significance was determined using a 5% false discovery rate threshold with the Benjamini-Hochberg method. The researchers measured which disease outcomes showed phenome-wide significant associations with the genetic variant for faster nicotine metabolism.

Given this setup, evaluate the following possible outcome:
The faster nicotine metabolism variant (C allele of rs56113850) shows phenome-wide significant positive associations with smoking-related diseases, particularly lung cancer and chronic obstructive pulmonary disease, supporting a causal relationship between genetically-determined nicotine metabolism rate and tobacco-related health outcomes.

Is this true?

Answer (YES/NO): NO